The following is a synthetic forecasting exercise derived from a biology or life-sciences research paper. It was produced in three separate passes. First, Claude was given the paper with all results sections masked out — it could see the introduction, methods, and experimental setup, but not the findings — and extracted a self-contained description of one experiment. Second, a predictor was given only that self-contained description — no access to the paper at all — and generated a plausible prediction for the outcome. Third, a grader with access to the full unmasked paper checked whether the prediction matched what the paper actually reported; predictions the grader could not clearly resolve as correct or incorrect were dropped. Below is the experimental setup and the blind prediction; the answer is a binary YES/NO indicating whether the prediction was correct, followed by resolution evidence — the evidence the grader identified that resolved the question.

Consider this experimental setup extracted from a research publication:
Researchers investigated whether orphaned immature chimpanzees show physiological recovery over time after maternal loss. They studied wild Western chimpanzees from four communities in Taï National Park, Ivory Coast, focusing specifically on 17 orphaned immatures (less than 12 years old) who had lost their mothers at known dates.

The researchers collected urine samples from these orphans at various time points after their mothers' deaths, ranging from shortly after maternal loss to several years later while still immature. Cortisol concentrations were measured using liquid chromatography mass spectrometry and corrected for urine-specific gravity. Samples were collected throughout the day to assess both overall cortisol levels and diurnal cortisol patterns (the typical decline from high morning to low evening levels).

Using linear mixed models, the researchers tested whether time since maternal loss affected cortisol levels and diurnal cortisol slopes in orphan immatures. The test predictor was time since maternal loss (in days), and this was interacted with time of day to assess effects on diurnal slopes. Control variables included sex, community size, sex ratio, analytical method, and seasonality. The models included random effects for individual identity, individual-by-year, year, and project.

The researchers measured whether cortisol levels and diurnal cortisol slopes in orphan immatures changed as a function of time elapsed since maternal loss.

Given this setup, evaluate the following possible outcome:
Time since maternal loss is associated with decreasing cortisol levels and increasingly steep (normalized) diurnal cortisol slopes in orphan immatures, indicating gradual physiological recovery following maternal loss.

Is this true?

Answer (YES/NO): NO